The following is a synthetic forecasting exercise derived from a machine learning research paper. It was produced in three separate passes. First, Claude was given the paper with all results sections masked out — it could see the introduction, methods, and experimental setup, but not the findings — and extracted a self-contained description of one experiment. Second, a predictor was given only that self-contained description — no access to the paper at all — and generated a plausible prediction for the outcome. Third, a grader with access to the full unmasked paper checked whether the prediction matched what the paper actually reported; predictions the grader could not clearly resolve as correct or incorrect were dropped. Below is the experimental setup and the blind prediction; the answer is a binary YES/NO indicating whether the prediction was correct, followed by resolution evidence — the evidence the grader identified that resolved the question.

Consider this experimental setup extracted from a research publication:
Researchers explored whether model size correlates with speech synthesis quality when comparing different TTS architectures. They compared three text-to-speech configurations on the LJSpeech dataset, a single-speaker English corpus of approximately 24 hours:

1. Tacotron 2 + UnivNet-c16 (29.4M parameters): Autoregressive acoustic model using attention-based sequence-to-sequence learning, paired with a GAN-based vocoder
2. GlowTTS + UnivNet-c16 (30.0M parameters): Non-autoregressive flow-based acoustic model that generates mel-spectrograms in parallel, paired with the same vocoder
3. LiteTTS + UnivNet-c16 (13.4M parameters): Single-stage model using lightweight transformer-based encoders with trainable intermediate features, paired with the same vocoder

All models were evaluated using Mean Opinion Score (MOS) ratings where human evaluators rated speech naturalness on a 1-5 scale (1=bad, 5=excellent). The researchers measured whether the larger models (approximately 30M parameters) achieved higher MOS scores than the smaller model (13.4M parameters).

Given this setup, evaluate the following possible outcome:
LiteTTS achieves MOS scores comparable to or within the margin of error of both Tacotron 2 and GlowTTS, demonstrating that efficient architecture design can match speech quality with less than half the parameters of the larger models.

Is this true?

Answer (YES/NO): YES